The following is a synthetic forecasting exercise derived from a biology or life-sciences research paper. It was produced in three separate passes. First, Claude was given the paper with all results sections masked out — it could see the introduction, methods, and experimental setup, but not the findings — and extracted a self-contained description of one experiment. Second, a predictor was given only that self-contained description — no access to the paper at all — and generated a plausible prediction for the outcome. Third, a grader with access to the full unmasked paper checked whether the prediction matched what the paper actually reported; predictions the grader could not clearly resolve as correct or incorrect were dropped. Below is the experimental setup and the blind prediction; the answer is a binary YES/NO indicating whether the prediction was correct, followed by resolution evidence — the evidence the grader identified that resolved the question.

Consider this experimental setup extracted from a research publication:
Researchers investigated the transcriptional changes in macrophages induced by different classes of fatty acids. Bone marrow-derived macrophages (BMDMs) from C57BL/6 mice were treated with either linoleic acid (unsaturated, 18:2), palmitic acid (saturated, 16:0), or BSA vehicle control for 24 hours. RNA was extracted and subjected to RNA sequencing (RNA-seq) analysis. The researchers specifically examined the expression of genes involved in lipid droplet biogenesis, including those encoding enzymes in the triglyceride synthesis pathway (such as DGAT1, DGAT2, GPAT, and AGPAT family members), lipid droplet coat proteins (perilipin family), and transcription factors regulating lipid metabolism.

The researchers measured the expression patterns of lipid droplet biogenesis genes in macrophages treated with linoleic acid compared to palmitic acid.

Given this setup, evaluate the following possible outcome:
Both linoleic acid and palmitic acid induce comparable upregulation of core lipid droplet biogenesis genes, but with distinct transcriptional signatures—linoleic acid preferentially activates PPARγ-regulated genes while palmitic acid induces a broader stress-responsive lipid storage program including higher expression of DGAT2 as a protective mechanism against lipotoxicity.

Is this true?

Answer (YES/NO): NO